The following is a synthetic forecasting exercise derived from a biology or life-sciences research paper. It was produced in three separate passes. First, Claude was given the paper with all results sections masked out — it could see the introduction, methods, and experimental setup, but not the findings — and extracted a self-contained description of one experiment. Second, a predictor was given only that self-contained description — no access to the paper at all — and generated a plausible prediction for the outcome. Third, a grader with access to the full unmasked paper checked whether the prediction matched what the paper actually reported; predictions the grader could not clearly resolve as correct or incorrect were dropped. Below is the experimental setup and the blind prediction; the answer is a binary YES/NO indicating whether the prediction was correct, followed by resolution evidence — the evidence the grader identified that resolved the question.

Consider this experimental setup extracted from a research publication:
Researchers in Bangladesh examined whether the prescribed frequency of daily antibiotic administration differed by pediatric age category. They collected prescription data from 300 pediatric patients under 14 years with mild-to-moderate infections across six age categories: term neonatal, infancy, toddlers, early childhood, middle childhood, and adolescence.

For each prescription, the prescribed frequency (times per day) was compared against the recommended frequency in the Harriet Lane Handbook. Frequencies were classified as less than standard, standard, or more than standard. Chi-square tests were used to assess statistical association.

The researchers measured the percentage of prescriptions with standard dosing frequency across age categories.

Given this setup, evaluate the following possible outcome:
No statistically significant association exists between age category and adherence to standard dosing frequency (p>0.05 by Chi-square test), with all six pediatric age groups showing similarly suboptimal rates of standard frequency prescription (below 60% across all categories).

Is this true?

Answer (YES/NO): NO